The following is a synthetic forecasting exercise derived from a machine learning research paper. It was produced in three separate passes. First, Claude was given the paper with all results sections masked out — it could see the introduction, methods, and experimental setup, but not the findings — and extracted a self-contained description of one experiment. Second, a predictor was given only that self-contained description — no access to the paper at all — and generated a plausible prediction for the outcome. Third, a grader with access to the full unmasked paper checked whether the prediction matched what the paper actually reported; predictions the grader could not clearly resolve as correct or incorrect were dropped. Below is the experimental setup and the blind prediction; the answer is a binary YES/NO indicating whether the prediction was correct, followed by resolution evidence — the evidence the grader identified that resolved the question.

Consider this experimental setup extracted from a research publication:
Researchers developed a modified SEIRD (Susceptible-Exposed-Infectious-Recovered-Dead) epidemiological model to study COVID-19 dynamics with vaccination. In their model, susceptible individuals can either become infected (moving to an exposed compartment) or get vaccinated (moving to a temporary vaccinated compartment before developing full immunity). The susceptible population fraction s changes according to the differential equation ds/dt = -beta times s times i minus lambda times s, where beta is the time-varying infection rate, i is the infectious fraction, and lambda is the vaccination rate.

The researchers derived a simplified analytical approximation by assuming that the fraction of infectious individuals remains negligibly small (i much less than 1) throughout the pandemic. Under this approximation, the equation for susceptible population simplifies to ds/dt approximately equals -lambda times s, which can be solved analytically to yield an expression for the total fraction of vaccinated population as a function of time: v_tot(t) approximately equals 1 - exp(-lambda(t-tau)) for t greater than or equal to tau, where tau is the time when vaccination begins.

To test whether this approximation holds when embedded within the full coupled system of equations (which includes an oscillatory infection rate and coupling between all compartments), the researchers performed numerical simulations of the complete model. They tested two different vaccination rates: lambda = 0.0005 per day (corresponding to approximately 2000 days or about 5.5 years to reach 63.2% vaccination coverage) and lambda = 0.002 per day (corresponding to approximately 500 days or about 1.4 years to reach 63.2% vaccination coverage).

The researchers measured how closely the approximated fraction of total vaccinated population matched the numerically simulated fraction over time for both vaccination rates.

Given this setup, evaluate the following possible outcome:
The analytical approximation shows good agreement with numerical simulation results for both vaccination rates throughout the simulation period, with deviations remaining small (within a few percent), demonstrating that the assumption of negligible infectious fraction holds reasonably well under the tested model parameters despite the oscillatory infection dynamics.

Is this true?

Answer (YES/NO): YES